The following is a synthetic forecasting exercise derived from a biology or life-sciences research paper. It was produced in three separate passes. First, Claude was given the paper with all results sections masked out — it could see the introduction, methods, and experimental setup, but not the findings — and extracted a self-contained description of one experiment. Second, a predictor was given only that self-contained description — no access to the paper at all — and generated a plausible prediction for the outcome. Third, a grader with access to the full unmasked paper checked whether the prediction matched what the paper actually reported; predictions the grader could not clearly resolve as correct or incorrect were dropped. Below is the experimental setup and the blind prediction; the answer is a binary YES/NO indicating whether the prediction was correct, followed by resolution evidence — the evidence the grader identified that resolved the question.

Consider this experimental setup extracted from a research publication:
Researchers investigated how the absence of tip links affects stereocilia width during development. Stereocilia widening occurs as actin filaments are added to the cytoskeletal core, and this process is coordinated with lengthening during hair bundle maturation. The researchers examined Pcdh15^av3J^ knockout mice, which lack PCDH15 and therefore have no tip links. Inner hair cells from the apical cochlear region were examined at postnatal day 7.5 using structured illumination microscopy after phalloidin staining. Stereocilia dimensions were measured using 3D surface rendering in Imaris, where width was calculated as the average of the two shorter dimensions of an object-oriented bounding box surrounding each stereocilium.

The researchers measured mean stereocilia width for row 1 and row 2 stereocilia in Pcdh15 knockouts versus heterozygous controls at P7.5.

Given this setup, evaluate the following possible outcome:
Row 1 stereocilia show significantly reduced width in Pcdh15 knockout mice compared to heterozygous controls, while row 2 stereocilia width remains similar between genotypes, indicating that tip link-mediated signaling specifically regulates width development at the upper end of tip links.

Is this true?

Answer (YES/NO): NO